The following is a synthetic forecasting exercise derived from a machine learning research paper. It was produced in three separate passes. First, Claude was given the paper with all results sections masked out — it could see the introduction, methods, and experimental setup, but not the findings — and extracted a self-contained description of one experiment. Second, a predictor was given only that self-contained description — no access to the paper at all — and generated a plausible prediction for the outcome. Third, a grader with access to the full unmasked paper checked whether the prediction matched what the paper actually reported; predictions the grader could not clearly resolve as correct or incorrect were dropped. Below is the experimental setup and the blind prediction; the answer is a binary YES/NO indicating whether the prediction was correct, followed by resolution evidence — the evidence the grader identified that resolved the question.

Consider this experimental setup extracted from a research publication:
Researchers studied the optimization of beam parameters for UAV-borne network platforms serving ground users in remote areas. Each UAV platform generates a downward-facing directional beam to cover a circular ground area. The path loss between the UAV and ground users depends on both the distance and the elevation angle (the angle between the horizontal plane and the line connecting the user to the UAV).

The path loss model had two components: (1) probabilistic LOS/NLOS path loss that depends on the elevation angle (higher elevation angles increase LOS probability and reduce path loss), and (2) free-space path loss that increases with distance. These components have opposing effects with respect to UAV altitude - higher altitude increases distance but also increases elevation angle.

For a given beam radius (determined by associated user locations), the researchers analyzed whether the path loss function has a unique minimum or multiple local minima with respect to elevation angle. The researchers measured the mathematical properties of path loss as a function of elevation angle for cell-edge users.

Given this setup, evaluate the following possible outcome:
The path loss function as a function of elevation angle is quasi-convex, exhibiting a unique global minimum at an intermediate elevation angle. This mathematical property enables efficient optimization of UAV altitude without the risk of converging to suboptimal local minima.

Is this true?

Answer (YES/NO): NO